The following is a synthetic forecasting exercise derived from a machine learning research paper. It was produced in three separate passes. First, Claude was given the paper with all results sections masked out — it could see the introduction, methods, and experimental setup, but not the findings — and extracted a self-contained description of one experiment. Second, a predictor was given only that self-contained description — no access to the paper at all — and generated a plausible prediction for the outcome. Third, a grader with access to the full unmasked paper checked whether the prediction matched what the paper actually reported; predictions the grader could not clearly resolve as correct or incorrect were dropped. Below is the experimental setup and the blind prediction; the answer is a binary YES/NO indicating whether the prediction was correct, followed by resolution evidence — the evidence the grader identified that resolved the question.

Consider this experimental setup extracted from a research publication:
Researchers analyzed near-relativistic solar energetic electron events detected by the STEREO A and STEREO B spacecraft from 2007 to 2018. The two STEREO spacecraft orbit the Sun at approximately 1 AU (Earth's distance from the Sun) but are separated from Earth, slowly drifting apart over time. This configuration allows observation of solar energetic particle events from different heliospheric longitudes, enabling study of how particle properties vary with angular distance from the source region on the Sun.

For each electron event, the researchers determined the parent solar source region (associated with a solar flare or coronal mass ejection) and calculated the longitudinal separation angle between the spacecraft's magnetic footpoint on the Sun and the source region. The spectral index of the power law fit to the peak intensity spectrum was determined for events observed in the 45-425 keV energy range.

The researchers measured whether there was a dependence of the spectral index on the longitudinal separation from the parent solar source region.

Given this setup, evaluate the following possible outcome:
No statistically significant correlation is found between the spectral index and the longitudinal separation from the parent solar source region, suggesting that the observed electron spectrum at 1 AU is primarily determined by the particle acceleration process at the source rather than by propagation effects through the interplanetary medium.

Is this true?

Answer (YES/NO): NO